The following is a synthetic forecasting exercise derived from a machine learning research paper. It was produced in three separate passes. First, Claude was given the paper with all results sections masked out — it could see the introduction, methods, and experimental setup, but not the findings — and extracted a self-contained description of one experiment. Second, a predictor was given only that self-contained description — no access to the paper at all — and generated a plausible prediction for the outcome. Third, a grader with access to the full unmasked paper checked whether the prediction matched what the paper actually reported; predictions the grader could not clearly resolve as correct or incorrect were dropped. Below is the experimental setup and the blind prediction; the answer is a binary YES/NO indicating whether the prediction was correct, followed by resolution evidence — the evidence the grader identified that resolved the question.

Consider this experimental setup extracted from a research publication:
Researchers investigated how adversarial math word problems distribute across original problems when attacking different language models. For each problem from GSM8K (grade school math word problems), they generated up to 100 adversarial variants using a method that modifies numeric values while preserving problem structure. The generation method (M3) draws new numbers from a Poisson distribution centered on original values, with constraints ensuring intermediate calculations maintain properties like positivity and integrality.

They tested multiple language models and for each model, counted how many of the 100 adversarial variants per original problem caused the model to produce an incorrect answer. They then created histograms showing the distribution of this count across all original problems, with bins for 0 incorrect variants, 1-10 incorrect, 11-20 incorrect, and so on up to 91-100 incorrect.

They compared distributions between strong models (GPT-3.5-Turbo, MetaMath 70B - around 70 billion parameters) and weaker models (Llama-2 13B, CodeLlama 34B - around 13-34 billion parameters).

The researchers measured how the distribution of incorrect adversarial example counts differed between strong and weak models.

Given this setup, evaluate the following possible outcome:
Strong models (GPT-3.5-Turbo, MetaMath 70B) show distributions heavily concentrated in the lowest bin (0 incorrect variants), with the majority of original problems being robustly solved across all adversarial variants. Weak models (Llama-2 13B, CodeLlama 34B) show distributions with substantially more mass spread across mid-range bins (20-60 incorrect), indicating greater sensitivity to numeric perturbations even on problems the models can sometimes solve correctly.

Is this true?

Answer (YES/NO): NO